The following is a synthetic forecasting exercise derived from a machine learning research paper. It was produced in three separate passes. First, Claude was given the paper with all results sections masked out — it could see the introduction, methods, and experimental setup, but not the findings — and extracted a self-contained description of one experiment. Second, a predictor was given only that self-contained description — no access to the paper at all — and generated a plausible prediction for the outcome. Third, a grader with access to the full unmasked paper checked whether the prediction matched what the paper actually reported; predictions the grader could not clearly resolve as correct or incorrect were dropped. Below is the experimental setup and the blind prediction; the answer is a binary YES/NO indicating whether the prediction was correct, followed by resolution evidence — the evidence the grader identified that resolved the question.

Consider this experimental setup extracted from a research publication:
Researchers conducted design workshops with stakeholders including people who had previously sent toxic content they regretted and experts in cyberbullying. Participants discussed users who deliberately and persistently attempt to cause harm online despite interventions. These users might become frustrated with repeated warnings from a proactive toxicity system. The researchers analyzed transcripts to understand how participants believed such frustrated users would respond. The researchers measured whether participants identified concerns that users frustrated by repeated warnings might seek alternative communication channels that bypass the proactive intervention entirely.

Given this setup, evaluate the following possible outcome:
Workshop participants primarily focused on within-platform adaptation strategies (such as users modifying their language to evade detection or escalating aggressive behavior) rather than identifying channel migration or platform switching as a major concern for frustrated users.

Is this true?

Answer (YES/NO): NO